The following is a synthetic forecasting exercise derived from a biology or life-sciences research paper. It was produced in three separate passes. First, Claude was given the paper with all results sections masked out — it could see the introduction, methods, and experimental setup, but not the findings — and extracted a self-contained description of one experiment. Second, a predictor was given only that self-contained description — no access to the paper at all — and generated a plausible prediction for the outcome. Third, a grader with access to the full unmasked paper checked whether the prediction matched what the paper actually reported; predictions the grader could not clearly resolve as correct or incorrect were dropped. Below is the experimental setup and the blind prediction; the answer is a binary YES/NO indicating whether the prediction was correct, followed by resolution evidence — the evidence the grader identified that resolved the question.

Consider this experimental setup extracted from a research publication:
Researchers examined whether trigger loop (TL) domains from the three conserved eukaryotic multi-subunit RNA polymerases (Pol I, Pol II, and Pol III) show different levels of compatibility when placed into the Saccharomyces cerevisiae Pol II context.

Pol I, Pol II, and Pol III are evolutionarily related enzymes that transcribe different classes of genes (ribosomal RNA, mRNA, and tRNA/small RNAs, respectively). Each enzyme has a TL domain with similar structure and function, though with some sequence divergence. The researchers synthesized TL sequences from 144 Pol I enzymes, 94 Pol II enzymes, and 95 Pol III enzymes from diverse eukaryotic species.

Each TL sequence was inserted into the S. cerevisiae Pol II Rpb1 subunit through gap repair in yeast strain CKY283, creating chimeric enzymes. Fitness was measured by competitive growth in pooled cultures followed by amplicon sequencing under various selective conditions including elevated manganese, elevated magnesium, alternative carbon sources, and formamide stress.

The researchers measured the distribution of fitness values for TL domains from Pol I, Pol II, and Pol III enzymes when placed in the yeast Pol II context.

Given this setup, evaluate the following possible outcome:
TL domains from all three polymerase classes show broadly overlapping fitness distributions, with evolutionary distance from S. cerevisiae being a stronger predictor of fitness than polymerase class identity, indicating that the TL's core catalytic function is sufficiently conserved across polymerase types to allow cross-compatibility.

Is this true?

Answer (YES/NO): NO